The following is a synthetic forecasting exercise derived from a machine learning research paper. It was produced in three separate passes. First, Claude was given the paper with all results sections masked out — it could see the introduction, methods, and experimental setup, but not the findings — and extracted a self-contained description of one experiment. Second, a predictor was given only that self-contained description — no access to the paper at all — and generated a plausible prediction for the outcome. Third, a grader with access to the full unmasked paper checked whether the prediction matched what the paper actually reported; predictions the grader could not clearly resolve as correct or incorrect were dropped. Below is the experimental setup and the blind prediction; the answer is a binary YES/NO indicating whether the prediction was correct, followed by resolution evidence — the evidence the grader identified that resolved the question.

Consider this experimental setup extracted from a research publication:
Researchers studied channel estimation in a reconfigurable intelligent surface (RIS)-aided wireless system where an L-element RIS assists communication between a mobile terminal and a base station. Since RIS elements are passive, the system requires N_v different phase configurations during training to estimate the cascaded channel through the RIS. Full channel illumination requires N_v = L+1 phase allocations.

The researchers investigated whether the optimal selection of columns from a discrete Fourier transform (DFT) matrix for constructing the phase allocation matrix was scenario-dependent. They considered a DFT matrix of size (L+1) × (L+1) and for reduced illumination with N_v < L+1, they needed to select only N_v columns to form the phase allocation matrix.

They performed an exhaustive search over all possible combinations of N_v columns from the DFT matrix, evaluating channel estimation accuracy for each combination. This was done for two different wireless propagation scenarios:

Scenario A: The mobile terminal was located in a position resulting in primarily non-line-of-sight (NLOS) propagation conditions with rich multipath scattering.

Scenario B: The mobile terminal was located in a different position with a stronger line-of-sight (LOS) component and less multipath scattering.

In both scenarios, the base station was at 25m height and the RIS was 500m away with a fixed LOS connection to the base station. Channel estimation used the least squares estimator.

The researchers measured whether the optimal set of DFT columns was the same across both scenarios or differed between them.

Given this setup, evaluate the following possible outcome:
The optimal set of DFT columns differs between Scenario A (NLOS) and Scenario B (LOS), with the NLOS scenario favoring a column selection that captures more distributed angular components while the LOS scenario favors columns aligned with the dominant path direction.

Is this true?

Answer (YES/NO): NO